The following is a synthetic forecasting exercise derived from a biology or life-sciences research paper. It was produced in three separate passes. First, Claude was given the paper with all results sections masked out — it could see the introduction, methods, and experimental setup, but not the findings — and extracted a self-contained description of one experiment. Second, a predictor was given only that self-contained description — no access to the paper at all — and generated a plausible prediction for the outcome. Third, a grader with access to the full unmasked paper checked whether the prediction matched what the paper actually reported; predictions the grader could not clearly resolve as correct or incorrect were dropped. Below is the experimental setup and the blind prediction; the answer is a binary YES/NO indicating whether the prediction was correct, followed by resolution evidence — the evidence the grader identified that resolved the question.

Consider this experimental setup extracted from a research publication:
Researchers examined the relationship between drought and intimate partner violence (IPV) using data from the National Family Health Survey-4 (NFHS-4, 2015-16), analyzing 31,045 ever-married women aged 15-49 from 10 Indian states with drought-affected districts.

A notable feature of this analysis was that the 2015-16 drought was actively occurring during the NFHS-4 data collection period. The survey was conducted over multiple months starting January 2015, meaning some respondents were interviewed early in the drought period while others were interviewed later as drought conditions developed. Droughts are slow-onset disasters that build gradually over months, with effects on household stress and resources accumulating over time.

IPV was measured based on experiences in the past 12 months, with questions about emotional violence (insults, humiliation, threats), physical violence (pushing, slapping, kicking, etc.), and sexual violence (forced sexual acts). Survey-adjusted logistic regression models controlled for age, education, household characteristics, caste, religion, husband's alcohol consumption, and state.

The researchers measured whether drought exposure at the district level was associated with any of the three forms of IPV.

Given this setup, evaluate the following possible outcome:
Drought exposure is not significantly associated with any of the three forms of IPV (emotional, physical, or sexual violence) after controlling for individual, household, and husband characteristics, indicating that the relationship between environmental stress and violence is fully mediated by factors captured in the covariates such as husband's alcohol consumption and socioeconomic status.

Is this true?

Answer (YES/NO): NO